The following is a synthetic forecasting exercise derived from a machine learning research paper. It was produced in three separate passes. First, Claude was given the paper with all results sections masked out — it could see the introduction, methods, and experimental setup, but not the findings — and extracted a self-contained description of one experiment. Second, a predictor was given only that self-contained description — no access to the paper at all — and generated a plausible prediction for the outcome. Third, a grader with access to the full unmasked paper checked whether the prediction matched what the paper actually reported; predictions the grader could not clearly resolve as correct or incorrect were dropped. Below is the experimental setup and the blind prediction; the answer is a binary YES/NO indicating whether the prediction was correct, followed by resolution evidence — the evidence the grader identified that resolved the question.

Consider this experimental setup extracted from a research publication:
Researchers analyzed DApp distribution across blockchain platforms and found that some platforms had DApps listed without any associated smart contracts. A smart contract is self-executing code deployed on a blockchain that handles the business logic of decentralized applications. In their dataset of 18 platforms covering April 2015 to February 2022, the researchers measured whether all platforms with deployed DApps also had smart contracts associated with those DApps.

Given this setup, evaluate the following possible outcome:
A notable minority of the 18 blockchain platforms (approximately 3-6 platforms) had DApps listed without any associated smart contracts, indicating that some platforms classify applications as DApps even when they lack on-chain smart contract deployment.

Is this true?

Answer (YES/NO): NO